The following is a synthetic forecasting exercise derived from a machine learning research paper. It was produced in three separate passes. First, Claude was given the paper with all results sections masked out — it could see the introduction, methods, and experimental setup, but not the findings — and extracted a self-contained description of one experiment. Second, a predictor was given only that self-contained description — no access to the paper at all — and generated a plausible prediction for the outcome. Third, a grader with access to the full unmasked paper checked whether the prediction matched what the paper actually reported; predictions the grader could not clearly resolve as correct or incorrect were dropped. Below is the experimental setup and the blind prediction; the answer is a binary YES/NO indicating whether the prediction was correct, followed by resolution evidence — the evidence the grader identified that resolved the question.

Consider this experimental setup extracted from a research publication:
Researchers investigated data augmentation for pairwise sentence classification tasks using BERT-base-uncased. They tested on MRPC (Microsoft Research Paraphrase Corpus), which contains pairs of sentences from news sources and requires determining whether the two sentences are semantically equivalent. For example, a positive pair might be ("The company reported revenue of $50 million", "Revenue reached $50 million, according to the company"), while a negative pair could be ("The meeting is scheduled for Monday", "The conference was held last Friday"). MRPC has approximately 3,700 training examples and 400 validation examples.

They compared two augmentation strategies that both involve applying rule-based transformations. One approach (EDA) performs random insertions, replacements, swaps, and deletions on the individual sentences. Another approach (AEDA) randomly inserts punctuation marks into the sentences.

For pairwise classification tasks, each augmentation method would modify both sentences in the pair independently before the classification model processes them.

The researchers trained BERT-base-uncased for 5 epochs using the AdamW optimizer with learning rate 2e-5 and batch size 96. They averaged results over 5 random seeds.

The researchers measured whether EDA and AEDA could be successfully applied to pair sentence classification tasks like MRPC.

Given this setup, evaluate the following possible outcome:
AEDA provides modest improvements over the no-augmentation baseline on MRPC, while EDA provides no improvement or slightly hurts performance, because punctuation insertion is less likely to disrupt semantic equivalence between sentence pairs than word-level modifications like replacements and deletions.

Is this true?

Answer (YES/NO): NO